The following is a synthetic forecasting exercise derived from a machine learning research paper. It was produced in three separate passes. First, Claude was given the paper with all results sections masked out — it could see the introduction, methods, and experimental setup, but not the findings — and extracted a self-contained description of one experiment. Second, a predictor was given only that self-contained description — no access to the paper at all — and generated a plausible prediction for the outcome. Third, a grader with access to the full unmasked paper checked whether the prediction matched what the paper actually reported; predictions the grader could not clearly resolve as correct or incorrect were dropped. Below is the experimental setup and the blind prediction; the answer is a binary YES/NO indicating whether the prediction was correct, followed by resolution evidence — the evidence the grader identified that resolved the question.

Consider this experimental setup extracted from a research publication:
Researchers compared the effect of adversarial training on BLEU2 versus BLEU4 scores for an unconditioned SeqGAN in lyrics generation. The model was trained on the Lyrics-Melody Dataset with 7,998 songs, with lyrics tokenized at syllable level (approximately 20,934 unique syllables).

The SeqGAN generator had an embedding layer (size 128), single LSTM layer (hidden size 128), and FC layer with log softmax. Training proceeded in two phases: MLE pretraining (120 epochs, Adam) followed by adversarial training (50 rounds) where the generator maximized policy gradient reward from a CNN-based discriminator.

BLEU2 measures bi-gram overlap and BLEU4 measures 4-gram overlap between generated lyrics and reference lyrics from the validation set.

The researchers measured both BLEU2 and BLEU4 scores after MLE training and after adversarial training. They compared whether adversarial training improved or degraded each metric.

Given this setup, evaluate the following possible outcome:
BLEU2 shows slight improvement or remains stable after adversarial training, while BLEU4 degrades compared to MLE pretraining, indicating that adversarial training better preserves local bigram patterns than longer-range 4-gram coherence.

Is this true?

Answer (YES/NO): YES